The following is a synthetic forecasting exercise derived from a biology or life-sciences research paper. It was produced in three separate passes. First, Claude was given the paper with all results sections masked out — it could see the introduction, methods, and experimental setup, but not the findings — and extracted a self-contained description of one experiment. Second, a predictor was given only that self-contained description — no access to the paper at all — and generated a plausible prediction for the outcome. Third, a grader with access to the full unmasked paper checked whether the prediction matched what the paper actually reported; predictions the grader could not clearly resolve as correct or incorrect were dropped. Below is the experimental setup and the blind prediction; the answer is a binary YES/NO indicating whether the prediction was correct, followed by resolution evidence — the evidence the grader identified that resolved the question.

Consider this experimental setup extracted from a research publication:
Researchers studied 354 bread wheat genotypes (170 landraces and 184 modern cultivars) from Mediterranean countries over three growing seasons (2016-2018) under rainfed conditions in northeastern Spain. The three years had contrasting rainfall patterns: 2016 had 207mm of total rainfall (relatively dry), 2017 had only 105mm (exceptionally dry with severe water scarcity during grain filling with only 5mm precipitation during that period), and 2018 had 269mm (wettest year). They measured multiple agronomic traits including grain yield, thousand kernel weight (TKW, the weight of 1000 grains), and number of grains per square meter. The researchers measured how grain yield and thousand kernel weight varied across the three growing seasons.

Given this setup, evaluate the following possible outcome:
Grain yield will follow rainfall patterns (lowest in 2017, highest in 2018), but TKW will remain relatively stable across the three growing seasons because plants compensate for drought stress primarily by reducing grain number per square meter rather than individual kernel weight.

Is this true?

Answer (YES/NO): NO